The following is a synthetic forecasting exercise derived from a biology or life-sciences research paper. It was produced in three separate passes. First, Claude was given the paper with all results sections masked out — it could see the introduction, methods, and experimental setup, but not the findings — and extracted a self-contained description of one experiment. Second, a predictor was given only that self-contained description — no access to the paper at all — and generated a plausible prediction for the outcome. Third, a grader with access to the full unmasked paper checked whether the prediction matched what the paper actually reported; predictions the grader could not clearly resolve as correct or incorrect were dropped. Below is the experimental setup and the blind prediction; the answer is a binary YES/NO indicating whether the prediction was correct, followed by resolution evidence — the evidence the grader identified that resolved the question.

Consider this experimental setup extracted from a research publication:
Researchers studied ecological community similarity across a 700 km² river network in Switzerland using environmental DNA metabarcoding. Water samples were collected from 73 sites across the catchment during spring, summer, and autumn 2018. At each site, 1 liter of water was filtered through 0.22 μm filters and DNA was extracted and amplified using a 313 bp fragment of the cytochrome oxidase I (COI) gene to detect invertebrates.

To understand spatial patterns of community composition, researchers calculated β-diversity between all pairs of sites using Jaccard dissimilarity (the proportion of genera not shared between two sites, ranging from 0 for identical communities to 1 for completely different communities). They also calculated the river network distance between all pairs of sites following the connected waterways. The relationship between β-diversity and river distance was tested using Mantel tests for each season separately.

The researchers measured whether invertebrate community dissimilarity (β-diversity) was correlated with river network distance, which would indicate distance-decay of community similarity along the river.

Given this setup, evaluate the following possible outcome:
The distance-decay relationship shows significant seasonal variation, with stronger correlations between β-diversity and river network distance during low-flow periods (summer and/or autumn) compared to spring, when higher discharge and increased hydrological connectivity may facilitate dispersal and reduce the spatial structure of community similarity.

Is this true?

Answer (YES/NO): NO